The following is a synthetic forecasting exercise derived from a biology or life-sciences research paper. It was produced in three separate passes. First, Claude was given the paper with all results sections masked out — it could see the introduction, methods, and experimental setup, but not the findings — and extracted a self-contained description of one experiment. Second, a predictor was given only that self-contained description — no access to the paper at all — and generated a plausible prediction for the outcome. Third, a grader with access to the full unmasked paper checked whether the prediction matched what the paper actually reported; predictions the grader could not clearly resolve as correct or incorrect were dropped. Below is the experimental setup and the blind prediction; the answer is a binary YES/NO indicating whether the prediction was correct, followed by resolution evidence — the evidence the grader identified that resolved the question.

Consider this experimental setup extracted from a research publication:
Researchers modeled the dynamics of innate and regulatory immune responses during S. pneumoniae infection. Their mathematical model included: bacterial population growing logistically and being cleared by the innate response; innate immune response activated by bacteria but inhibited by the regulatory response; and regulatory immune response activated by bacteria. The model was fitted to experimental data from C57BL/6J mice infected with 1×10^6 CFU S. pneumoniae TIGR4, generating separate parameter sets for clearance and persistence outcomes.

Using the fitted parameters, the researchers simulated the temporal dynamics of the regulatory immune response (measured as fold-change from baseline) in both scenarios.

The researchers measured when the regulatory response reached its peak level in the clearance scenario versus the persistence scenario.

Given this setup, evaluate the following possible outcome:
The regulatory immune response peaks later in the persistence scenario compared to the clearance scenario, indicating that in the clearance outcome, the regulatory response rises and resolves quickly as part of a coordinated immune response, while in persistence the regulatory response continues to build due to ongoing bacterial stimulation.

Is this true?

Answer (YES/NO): YES